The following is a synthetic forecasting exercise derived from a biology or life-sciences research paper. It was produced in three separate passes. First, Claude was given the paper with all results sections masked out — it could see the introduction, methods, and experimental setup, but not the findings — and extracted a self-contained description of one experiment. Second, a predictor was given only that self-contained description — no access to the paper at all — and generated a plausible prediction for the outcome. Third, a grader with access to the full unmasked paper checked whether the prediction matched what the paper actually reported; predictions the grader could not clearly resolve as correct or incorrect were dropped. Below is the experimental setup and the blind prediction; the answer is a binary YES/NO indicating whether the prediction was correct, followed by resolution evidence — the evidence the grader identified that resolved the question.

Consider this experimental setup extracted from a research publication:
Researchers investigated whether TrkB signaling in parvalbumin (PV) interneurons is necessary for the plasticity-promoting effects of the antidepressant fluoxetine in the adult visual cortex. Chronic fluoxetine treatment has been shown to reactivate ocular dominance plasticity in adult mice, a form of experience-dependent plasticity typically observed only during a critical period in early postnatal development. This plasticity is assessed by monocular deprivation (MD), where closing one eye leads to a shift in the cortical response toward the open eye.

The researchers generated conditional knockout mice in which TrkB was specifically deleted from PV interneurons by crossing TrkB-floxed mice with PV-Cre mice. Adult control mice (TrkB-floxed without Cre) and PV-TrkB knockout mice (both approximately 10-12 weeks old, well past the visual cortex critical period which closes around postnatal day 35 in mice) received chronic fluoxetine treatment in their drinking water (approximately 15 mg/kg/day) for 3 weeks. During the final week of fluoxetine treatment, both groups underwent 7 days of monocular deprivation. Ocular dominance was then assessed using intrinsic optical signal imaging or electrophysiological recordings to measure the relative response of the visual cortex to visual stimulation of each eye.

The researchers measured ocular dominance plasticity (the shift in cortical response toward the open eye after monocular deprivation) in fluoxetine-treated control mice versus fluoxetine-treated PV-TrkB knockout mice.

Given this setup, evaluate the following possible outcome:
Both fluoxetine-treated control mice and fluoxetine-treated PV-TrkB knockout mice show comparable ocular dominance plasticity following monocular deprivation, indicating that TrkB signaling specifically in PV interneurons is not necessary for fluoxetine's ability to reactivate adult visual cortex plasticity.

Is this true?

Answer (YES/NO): NO